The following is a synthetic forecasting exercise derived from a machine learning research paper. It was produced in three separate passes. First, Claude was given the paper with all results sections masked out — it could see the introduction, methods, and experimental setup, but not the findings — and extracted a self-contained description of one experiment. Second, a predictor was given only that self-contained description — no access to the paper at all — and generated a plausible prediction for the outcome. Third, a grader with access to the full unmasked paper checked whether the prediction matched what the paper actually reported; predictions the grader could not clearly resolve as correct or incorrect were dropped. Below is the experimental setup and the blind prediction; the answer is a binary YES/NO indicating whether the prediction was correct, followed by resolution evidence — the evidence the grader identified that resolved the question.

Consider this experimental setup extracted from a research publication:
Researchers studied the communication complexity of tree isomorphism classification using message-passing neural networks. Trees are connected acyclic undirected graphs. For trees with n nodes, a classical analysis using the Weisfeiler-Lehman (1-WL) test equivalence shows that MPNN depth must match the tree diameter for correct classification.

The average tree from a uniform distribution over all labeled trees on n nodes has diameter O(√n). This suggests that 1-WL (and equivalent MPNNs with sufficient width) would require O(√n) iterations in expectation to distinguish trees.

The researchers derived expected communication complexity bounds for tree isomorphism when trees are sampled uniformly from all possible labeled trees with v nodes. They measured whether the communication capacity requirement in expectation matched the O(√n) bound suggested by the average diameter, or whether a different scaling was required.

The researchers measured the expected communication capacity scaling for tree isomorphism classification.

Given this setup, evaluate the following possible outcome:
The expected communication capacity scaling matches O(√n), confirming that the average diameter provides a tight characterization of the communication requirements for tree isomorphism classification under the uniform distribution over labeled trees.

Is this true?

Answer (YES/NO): NO